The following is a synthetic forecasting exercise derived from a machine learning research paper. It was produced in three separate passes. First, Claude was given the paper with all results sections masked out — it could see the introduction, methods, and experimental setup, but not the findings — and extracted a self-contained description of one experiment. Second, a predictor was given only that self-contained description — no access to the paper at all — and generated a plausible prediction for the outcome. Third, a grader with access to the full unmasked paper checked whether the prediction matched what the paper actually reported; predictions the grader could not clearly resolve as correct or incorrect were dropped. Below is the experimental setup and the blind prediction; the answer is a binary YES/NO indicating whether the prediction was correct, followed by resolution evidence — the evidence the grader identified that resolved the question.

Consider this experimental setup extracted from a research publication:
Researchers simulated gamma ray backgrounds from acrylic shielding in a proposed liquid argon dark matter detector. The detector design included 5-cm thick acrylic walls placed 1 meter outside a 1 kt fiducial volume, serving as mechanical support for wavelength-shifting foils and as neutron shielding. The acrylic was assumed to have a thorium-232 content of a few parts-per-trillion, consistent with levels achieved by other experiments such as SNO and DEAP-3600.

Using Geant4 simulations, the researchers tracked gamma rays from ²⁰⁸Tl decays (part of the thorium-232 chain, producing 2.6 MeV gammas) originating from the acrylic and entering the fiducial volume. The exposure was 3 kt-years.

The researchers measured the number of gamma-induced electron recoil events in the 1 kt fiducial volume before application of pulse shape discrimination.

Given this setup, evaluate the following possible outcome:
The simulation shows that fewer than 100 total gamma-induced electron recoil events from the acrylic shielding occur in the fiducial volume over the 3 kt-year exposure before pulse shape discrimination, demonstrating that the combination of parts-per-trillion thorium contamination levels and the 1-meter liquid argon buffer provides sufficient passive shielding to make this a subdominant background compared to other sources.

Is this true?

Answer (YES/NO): NO